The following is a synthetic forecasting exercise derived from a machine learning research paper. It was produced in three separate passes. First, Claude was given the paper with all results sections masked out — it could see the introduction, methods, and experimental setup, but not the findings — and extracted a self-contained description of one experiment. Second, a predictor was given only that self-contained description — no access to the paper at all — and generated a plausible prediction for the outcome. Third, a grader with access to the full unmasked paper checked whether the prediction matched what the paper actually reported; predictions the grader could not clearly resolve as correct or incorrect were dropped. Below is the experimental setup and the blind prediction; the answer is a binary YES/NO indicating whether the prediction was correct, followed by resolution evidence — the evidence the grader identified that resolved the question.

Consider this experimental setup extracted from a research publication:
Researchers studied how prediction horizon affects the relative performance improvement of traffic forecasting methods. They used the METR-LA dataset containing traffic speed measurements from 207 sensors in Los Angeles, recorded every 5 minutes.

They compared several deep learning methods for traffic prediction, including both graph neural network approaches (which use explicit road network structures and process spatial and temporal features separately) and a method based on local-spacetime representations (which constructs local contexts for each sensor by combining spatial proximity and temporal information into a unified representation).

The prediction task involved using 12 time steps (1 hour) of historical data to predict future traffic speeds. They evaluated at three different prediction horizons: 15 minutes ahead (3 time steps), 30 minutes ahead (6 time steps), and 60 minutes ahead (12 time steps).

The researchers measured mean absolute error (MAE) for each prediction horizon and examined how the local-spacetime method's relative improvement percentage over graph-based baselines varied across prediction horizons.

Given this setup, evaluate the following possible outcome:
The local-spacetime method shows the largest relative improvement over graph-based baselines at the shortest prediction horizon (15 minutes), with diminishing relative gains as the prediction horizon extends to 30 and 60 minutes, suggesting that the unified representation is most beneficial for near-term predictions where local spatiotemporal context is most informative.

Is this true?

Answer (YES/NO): YES